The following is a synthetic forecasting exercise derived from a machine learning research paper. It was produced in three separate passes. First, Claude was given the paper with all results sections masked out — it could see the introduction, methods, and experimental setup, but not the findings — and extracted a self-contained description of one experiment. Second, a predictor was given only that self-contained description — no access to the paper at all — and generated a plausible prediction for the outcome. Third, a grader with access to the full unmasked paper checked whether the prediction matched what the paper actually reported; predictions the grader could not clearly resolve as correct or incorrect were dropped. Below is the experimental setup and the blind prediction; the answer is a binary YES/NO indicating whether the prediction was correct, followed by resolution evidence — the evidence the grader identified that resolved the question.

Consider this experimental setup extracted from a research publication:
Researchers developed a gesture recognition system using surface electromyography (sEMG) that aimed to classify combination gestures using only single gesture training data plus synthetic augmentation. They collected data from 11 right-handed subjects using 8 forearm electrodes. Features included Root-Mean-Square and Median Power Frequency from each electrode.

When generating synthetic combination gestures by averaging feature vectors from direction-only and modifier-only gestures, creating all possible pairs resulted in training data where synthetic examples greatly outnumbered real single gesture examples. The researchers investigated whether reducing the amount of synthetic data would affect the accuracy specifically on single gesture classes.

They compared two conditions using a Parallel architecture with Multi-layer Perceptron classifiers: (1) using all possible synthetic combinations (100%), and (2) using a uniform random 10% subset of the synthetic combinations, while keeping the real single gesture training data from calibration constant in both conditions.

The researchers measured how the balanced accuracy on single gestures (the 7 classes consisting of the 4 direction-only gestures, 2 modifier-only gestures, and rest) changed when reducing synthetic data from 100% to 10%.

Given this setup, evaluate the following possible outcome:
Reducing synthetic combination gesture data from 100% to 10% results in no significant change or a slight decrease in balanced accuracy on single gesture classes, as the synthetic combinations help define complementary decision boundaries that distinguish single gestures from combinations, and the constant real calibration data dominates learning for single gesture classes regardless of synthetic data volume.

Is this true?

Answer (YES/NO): YES